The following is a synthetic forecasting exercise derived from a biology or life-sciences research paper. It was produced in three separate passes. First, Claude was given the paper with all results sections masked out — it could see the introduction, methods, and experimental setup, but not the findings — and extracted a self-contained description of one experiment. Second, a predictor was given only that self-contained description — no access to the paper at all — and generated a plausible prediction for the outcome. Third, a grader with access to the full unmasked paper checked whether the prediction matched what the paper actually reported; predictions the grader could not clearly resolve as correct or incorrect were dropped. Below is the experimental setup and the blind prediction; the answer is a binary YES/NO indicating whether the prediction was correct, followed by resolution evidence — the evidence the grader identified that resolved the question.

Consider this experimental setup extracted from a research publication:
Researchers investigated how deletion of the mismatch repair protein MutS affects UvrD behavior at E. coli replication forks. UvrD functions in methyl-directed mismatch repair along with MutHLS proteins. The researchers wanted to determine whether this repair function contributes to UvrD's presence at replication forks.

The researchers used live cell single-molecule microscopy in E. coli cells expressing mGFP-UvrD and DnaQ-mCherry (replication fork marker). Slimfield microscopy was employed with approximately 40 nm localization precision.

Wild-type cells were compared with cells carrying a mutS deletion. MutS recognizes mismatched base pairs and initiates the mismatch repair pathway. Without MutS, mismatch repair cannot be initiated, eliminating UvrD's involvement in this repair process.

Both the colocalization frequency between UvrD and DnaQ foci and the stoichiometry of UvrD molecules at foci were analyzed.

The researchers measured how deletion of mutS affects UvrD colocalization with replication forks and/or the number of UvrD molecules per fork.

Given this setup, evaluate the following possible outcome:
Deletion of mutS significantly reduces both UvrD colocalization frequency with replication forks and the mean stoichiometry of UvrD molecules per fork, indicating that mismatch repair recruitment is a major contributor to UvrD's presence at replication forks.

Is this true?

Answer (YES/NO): NO